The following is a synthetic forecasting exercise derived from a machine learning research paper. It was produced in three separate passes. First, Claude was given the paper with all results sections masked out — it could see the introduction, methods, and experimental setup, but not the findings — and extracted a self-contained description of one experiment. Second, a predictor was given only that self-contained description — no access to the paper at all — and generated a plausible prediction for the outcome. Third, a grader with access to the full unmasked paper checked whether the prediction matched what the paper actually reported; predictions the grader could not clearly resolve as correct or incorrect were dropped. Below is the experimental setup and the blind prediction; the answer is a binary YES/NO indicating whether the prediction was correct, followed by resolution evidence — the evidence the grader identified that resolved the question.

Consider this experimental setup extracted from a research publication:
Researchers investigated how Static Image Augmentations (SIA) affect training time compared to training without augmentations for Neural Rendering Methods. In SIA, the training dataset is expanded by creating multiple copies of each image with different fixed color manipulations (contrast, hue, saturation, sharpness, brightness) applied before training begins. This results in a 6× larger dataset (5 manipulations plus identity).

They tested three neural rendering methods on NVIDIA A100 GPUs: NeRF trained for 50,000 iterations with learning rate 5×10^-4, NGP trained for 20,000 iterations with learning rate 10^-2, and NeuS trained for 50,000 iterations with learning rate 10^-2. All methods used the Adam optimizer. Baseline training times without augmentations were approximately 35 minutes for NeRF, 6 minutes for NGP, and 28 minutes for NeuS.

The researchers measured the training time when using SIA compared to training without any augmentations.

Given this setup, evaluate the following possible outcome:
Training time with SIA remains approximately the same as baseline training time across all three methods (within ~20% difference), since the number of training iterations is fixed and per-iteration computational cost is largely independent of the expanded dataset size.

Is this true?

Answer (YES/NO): YES